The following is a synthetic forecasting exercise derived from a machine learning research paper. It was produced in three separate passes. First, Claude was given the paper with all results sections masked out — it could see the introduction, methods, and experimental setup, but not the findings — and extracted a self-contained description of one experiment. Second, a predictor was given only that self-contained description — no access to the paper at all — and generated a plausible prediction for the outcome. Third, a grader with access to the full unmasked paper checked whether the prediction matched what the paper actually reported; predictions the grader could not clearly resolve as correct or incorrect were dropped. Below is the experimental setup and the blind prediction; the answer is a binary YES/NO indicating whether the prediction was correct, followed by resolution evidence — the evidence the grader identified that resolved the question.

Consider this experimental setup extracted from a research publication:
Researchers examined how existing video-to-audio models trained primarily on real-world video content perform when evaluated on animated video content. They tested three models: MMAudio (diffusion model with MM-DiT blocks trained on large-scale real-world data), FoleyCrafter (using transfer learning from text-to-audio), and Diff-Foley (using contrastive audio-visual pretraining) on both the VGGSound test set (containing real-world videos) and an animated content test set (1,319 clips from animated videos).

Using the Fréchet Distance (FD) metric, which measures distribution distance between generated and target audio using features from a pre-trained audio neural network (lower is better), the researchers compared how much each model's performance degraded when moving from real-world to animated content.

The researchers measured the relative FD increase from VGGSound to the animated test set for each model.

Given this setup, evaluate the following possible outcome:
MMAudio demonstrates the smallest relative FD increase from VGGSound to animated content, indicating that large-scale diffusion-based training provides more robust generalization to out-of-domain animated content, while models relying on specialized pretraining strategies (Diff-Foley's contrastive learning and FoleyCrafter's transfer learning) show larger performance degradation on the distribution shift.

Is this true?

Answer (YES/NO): NO